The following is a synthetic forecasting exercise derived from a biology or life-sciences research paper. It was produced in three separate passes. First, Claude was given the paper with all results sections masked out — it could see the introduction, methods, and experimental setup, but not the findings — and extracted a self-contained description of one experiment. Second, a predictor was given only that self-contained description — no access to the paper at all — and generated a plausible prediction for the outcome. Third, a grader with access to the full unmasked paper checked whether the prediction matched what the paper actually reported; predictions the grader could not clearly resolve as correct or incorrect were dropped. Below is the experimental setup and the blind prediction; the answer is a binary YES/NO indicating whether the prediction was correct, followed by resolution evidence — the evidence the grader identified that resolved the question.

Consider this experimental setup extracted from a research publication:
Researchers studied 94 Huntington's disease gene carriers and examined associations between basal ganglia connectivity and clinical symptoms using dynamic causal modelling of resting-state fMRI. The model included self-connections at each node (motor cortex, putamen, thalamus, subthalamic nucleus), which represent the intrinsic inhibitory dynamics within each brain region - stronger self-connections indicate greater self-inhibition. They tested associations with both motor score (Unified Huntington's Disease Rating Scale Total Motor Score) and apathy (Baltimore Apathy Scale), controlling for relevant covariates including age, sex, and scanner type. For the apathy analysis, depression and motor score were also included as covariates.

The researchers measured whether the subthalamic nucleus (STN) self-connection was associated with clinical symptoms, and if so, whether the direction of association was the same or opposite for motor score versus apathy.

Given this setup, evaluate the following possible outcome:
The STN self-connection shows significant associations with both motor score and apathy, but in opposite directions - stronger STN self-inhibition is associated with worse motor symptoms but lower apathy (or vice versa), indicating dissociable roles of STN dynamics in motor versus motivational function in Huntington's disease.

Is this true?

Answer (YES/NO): YES